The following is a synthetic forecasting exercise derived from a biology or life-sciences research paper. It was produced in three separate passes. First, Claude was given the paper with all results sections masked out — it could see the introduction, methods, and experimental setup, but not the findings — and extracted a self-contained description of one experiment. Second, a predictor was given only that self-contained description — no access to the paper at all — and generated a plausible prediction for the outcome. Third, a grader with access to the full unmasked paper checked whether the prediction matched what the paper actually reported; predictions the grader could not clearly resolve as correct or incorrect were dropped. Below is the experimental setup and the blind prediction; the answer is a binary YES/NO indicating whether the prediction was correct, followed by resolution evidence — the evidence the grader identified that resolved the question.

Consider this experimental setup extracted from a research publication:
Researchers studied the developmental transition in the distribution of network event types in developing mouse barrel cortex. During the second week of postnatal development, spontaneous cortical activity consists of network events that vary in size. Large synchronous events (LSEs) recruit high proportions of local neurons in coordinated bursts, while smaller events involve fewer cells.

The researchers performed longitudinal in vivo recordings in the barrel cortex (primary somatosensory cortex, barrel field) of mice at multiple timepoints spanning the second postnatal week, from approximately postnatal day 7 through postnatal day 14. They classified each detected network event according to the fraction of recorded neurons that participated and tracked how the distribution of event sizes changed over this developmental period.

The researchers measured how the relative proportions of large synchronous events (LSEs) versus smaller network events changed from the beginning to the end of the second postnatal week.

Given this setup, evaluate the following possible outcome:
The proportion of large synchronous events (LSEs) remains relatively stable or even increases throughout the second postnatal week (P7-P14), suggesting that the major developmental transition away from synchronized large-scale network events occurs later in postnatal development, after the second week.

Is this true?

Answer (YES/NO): NO